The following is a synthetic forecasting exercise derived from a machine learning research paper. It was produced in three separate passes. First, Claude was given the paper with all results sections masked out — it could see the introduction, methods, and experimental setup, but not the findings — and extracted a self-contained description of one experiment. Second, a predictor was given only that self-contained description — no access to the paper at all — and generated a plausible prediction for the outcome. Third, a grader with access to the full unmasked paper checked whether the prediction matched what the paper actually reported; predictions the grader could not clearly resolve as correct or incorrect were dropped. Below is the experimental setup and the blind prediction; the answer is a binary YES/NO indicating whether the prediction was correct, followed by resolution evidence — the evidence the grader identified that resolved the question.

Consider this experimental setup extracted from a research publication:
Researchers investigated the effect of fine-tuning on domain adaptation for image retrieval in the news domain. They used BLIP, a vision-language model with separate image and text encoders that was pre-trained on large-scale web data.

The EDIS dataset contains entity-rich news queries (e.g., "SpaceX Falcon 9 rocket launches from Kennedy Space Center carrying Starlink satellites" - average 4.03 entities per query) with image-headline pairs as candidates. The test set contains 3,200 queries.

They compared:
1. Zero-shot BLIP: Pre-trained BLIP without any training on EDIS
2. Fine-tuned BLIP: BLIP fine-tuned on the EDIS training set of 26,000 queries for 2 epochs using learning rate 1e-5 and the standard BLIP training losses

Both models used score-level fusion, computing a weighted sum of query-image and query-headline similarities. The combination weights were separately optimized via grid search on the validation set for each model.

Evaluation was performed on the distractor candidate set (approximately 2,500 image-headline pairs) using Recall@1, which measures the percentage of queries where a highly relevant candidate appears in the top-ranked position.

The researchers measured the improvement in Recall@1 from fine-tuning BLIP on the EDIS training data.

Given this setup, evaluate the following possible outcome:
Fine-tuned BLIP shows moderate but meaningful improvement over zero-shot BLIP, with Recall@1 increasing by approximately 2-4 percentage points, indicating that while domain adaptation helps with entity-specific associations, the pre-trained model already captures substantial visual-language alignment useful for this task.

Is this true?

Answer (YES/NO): NO